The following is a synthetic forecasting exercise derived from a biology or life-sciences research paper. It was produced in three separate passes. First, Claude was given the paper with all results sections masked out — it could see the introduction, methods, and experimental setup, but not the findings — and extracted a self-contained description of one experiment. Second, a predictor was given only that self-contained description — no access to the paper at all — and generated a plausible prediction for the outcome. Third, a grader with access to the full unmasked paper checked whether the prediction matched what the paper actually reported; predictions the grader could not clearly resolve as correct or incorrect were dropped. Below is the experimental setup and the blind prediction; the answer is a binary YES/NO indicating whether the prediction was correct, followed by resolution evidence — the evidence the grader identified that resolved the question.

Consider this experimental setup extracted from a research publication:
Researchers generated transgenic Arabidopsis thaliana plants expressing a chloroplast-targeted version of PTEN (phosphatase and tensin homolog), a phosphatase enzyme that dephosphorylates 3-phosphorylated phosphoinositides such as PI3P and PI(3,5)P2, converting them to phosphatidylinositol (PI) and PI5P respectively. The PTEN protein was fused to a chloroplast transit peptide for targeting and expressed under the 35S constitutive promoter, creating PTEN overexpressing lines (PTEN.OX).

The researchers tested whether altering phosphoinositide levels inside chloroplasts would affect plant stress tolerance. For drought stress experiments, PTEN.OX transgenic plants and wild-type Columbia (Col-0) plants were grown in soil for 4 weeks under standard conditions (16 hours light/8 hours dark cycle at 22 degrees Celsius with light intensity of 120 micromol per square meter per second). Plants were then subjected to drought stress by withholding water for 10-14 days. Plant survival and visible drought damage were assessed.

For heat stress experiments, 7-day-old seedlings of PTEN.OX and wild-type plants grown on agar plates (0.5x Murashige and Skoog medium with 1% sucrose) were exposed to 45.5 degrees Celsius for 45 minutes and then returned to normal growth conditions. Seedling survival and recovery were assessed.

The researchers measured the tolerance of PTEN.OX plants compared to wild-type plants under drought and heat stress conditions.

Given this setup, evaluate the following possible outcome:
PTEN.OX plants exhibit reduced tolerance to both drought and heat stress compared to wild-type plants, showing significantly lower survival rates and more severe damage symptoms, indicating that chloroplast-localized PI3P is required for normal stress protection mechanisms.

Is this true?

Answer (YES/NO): YES